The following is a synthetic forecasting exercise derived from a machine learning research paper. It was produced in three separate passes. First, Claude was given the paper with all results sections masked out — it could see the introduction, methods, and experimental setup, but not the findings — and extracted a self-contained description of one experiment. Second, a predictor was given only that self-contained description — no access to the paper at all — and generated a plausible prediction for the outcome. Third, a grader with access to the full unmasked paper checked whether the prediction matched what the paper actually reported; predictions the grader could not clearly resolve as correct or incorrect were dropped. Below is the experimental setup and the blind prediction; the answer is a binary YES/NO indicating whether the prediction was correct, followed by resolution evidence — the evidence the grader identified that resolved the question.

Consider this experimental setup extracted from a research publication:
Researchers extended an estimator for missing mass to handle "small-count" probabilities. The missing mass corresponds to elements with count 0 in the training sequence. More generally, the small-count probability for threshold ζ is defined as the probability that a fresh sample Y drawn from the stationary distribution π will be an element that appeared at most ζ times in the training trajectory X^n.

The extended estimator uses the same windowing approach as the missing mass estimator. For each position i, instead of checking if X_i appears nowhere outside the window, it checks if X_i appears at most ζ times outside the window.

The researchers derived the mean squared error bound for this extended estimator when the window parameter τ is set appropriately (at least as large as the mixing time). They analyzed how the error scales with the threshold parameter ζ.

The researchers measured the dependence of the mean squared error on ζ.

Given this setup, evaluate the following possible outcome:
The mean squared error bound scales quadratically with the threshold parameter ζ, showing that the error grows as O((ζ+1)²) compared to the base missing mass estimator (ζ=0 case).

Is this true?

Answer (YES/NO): NO